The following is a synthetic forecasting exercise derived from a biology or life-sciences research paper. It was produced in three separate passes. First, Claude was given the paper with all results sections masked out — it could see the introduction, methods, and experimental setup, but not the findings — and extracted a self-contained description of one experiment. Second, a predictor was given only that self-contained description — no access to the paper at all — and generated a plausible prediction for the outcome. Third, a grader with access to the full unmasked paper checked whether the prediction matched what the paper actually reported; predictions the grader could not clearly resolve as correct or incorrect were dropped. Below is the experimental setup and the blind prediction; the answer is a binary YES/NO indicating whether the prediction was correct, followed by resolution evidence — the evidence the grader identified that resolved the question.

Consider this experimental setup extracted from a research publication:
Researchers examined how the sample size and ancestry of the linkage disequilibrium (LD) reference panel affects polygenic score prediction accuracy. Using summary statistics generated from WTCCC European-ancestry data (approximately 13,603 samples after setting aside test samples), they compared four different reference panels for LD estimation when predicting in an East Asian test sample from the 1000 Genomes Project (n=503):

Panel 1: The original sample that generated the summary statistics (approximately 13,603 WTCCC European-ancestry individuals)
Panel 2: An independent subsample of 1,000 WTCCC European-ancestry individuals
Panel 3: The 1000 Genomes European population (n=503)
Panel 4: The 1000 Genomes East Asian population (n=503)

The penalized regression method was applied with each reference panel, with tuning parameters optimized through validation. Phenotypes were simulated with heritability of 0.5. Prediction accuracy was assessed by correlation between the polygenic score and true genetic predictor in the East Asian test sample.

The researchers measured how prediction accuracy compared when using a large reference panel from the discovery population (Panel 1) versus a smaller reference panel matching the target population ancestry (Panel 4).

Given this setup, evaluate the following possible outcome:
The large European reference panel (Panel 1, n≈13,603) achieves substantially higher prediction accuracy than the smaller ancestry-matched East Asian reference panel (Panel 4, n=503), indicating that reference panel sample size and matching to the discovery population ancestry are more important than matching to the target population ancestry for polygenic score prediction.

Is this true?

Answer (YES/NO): YES